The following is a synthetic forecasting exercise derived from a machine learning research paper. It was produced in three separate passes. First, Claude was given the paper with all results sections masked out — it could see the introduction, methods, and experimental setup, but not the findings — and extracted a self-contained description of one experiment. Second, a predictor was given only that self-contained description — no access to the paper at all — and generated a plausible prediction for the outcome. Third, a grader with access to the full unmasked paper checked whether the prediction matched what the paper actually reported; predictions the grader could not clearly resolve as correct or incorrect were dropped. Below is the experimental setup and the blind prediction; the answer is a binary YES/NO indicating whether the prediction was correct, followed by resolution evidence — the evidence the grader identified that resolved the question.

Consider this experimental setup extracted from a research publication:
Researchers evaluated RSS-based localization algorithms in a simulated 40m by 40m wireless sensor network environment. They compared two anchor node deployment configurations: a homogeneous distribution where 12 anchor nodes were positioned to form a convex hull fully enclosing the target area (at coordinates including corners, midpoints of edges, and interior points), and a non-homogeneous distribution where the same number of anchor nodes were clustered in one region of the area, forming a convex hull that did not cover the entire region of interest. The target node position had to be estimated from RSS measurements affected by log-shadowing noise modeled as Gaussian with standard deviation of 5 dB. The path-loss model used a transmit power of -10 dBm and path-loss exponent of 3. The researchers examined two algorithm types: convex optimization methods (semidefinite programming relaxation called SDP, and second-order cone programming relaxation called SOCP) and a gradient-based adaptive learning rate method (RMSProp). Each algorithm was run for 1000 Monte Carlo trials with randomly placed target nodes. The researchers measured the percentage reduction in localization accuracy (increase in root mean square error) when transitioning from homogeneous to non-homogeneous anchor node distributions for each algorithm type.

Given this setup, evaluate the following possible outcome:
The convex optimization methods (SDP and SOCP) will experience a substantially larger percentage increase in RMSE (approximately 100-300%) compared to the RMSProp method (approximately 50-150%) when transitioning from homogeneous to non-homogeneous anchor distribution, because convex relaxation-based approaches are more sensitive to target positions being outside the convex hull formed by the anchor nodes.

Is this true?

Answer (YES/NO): NO